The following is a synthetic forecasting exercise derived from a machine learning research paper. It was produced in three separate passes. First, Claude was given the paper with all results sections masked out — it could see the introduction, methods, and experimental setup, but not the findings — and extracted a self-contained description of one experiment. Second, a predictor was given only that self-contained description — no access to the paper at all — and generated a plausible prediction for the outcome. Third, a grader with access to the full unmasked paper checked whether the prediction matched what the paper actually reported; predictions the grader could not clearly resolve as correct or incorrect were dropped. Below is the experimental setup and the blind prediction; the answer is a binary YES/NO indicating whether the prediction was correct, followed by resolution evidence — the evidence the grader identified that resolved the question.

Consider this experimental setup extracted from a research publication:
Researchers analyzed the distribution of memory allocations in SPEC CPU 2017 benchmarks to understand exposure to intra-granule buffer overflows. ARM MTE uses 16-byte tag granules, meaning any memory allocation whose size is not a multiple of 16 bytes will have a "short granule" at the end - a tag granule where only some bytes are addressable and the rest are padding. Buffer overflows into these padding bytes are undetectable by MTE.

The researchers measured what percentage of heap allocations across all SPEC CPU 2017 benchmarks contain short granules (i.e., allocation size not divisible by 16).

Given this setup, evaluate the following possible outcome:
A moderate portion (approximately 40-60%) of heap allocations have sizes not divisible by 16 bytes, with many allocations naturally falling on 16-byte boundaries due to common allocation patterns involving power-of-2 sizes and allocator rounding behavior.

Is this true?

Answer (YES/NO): NO